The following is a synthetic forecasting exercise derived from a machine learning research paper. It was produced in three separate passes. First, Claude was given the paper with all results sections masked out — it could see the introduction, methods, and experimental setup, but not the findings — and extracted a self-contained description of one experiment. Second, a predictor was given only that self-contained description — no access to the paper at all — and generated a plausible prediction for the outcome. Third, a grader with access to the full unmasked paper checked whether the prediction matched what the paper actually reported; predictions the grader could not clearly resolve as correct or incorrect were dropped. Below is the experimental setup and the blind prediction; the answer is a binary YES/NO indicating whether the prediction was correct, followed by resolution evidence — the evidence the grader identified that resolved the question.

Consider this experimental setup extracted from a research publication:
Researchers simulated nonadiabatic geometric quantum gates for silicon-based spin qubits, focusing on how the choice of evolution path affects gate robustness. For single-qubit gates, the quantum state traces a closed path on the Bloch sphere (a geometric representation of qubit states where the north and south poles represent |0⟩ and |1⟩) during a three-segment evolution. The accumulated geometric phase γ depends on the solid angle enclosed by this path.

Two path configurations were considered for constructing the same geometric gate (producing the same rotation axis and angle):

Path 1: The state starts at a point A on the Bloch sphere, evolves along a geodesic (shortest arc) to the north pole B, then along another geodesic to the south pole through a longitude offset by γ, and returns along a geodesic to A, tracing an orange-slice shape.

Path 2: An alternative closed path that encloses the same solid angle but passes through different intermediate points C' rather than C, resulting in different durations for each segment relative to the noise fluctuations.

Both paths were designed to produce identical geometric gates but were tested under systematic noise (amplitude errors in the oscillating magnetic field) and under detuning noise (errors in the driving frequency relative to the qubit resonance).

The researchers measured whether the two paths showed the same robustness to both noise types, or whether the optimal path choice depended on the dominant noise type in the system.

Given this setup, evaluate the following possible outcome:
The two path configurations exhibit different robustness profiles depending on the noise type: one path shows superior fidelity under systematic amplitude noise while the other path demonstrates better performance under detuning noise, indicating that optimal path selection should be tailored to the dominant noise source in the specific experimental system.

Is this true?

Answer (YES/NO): YES